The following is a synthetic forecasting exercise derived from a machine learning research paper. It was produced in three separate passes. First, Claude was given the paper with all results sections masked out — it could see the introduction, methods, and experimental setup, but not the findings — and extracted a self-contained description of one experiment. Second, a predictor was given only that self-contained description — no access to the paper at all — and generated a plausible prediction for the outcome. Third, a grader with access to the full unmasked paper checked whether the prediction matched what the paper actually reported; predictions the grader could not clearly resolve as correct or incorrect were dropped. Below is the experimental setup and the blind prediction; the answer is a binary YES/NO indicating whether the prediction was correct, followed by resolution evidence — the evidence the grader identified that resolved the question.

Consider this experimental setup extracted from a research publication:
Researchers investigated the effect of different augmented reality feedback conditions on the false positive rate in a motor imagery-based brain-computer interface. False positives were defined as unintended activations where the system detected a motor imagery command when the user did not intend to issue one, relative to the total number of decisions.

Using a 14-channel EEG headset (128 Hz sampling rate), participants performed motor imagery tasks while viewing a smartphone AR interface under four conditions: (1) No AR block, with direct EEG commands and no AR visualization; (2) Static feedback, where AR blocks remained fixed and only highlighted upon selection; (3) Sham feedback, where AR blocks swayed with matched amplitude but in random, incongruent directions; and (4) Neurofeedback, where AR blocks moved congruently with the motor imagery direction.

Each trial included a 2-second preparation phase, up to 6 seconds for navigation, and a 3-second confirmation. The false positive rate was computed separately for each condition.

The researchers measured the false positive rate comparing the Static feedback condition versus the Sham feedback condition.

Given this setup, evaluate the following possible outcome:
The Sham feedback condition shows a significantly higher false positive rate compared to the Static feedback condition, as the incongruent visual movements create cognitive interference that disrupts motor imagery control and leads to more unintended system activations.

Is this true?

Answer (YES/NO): NO